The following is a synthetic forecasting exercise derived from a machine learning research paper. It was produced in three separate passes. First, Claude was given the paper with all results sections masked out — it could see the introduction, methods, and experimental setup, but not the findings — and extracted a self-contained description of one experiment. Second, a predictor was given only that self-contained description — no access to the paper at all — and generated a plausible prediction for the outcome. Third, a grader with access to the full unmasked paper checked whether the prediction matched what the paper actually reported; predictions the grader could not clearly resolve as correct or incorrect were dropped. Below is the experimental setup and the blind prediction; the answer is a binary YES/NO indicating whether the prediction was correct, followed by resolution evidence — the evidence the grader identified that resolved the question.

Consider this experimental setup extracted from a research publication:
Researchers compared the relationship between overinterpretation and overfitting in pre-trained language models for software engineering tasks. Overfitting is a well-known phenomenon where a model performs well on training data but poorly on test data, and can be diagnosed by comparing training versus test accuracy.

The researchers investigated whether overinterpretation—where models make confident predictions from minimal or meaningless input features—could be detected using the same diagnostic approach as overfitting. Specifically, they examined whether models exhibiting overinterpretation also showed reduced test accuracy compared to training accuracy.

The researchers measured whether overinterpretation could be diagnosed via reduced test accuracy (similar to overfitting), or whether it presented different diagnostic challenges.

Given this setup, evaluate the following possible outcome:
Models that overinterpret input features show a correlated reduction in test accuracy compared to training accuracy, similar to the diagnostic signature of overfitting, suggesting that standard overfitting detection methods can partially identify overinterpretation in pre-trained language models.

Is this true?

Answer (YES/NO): NO